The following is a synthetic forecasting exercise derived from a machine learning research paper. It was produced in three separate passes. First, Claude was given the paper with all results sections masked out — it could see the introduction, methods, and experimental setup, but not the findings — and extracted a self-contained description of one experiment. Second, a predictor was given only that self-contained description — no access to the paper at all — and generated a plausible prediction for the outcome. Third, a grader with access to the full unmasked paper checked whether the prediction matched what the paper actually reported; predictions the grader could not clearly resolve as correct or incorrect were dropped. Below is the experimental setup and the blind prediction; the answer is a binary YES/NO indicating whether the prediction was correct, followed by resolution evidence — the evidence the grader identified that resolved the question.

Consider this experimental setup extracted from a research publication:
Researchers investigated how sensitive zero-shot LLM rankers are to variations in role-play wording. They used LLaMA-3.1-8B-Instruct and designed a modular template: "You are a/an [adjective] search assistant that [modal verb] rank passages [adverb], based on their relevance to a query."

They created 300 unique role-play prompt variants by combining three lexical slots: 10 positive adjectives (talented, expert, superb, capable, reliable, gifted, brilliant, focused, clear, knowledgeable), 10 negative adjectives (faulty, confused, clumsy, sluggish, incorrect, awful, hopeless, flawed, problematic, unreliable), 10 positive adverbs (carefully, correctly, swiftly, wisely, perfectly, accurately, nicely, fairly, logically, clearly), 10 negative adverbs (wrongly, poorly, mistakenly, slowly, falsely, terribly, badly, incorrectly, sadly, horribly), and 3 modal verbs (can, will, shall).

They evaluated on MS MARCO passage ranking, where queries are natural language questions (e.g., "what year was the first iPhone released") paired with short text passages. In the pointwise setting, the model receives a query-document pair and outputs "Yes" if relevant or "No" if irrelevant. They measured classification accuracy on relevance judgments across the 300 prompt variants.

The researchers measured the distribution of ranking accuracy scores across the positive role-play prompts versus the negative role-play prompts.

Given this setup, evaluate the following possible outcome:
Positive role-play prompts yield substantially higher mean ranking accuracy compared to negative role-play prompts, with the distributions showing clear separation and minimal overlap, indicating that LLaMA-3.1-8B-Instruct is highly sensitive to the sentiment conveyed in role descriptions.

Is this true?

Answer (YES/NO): YES